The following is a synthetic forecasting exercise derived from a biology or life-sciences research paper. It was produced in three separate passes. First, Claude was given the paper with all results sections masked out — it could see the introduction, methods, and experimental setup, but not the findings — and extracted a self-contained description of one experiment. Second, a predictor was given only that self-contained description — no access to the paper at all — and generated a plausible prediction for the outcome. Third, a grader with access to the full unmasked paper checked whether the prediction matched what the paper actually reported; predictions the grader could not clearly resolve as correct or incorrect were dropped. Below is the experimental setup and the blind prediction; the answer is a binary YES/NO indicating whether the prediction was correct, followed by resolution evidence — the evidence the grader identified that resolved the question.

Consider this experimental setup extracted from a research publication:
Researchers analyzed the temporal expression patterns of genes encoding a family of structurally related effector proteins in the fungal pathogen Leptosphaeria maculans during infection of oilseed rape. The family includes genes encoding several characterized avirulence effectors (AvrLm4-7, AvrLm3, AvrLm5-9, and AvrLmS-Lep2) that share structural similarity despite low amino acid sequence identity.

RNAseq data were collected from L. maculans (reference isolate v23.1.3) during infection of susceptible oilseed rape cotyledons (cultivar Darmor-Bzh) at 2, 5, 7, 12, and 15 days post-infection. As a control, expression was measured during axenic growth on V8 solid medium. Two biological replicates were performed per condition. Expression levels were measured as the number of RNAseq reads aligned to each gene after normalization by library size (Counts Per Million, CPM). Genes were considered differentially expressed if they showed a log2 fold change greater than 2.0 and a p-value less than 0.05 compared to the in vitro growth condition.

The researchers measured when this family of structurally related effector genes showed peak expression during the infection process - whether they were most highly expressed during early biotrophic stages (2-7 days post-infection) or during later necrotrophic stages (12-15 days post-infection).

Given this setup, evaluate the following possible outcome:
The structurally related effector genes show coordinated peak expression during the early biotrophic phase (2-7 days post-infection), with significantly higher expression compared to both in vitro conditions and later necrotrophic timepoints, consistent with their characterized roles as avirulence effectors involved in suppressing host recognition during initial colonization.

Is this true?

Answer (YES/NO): NO